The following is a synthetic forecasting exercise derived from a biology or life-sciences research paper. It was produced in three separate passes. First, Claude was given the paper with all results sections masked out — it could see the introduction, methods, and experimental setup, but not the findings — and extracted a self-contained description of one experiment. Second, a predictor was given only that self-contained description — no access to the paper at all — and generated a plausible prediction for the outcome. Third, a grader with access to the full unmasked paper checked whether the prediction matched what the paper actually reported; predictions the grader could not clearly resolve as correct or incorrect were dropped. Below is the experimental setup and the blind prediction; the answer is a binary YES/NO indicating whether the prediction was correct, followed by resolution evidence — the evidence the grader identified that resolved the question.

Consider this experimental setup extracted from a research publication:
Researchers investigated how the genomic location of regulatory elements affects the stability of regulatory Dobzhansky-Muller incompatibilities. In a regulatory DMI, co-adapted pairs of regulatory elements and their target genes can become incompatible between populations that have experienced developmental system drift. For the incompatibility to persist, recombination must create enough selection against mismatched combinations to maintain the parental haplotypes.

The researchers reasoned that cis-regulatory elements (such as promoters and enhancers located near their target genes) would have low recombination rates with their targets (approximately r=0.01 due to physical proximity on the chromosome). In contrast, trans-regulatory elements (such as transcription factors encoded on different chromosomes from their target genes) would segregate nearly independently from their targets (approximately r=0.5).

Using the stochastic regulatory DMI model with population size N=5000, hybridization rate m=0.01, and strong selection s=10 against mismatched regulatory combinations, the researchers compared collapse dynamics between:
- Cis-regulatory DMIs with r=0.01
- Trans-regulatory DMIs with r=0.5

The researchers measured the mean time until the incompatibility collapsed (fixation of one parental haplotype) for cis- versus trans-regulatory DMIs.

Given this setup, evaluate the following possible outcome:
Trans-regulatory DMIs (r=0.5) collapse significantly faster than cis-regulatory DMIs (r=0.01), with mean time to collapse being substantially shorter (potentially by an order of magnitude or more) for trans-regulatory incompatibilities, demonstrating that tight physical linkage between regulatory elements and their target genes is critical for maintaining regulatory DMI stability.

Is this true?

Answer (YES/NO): NO